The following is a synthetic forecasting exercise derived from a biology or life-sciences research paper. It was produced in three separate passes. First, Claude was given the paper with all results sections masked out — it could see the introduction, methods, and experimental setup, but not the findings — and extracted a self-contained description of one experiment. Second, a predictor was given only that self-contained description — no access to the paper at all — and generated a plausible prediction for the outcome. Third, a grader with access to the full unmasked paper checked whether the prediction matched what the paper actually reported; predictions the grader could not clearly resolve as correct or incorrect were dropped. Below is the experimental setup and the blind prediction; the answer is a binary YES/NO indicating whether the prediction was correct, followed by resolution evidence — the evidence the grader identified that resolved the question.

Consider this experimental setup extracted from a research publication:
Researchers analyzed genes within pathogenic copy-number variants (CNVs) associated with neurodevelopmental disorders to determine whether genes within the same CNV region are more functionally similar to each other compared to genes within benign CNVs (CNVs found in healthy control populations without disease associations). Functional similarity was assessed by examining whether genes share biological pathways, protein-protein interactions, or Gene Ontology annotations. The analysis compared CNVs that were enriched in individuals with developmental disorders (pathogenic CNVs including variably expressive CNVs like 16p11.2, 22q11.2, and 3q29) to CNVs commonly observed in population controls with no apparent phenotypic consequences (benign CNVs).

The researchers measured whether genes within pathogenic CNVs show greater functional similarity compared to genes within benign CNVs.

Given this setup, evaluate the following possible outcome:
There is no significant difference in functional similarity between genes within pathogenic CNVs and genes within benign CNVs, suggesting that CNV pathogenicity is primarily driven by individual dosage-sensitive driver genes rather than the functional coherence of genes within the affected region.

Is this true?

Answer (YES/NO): NO